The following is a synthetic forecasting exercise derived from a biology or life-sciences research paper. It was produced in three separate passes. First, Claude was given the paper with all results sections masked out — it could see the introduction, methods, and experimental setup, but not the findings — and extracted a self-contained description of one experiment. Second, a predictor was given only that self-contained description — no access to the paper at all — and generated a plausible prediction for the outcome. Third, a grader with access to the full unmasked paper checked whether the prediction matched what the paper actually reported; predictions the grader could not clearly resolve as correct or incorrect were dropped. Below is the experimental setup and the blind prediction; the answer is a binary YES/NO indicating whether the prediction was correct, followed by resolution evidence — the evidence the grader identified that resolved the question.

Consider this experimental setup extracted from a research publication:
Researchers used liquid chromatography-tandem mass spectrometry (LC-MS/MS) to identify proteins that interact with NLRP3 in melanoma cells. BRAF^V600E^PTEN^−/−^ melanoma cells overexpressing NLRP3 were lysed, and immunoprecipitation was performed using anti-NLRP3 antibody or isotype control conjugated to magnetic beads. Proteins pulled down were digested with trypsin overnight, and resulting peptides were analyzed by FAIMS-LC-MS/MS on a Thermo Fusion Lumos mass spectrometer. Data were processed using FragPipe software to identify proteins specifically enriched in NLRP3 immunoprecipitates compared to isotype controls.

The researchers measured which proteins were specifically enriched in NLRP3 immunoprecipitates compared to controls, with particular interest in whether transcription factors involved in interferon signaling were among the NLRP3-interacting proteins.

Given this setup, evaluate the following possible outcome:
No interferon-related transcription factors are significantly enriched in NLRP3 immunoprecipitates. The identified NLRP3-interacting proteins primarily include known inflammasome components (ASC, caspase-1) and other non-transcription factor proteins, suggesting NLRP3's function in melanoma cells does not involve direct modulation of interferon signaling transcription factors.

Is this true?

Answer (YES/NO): NO